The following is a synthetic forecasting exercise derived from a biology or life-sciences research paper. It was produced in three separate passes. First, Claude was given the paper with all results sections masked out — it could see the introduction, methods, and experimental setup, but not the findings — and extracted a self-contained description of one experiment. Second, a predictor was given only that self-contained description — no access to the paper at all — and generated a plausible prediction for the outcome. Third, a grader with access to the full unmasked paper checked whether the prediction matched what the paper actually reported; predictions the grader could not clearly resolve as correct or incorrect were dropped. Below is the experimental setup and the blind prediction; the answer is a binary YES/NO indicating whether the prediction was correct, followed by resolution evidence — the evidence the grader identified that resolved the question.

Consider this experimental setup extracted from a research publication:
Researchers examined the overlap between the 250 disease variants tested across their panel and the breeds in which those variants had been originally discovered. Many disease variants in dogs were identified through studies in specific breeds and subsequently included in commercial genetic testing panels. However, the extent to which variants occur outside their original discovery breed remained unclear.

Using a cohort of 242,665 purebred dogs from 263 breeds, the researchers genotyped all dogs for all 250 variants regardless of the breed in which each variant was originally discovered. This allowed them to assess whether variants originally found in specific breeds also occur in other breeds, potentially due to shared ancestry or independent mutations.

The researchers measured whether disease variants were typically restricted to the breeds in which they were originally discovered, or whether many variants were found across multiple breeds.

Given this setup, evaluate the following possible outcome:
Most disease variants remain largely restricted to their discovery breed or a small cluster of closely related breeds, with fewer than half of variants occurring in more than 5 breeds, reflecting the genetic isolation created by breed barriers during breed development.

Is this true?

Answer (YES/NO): NO